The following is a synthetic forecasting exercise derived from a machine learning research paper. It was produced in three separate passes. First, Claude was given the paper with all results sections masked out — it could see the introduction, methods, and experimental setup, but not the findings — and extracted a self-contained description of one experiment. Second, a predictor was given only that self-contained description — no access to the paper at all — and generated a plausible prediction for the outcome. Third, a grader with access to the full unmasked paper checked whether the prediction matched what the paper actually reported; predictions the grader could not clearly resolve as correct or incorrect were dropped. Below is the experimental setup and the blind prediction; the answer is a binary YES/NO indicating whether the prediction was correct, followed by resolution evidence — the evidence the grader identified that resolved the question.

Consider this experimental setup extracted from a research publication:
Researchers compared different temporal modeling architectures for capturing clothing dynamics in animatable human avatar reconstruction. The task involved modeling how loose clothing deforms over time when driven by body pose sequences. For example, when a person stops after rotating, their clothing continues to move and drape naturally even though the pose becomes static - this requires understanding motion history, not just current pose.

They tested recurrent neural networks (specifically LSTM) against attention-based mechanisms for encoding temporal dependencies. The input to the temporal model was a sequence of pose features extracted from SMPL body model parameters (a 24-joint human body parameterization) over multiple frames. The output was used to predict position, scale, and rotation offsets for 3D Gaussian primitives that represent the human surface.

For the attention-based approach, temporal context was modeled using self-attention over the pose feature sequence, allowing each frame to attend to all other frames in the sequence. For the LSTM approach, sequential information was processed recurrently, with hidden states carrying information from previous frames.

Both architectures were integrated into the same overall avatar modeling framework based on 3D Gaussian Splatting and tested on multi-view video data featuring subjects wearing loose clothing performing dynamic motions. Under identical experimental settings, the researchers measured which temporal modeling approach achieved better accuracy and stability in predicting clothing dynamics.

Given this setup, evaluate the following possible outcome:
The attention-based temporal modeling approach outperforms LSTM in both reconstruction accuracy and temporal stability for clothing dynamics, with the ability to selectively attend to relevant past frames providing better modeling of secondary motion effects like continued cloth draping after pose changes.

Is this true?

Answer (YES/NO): NO